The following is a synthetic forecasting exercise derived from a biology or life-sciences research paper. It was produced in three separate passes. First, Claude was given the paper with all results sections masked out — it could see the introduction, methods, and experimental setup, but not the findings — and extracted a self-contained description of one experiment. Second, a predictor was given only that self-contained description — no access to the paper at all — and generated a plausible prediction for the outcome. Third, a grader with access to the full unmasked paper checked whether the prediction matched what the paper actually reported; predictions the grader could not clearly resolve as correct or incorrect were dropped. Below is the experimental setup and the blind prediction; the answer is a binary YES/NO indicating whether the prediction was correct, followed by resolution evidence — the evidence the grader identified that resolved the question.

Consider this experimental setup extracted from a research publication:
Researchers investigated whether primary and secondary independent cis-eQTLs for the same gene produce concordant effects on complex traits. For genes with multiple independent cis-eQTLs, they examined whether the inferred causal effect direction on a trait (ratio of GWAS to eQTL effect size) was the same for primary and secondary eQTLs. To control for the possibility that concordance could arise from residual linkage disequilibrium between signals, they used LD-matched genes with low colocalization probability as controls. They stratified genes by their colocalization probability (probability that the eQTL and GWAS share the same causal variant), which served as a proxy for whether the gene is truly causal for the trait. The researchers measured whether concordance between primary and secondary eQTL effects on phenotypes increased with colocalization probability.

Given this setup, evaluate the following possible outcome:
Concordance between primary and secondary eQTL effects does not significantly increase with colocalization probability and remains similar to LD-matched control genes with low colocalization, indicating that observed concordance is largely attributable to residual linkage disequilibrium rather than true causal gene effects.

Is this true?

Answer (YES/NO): NO